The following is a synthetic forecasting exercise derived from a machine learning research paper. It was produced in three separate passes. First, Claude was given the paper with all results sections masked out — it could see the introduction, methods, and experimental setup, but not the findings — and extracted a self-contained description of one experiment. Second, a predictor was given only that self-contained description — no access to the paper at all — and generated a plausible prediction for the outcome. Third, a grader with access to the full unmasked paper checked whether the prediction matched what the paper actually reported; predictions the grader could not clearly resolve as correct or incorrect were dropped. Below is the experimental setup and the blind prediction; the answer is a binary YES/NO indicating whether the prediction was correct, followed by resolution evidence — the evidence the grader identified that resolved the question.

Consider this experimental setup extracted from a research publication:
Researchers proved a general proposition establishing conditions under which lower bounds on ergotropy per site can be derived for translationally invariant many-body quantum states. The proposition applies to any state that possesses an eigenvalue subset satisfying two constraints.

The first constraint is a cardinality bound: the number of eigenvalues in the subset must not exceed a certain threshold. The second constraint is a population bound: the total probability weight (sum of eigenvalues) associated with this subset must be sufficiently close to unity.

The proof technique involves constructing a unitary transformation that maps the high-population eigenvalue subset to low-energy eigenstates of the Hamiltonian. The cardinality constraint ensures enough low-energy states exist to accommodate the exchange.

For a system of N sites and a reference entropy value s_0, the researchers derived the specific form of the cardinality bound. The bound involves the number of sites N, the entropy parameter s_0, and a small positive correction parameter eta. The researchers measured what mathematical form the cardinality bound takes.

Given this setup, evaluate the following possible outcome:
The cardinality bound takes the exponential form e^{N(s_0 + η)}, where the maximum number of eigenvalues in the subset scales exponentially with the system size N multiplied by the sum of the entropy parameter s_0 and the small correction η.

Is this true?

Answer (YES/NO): YES